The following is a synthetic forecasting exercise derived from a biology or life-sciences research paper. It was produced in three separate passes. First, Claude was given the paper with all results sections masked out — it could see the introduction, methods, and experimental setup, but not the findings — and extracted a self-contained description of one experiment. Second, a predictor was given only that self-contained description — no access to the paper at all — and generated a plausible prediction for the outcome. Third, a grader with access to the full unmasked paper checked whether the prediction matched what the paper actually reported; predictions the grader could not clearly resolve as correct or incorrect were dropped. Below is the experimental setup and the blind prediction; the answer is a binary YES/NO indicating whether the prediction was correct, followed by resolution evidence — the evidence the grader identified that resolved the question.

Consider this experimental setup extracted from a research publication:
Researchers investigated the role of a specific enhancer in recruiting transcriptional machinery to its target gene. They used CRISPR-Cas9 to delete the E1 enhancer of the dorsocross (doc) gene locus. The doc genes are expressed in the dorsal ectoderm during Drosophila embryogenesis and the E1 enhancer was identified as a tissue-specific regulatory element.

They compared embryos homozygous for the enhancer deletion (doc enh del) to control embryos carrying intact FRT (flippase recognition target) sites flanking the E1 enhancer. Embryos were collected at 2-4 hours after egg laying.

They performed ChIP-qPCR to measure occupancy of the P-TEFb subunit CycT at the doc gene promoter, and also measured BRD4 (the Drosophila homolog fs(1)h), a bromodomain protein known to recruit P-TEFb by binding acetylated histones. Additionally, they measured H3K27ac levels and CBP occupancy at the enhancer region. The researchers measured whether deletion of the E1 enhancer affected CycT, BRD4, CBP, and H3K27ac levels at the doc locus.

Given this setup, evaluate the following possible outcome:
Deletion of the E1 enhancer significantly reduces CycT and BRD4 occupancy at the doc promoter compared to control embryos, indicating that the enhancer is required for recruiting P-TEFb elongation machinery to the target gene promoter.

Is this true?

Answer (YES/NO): YES